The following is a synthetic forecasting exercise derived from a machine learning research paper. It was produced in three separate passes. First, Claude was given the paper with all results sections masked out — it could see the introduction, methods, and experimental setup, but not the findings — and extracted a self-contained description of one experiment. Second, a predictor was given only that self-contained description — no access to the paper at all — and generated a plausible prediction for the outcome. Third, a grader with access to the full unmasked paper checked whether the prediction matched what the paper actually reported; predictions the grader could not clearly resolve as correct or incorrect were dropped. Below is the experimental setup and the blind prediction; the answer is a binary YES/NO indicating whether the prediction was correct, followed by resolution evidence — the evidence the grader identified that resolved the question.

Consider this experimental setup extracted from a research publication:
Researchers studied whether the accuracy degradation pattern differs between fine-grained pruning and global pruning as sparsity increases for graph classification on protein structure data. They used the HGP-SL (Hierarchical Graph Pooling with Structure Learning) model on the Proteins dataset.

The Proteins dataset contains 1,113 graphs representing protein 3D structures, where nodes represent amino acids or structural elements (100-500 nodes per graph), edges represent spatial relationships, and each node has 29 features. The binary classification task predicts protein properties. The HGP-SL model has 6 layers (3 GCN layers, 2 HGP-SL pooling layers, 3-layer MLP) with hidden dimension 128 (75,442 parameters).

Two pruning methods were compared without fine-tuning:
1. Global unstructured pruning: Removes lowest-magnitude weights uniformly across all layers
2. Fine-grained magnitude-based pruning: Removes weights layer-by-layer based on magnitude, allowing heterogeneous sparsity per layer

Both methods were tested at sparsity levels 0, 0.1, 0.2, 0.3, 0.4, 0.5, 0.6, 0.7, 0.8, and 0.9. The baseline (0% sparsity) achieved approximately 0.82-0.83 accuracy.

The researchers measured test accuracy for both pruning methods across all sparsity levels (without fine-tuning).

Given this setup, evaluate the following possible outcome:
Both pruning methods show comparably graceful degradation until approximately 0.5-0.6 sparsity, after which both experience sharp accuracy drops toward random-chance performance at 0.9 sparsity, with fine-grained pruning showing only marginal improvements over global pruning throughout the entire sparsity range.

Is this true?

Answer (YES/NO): NO